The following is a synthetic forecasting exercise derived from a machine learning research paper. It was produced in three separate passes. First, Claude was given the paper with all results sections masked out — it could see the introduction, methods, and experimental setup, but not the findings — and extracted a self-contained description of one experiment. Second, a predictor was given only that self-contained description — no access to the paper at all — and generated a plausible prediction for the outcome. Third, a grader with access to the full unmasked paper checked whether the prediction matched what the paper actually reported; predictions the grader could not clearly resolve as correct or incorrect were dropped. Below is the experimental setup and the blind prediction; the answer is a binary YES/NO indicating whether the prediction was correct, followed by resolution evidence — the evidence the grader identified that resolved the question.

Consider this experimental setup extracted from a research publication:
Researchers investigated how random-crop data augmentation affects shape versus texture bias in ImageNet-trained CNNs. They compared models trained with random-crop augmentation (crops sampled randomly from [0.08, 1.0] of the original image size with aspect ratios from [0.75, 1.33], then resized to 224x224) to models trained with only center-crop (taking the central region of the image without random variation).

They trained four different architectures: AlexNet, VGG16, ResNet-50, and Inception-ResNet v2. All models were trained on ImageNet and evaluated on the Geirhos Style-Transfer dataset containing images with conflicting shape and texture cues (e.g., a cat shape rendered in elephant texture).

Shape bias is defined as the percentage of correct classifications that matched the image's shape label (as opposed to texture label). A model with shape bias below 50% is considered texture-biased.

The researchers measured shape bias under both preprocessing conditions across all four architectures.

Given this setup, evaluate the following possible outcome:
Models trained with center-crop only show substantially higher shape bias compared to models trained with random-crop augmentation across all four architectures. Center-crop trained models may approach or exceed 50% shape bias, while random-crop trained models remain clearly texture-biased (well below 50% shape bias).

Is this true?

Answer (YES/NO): NO